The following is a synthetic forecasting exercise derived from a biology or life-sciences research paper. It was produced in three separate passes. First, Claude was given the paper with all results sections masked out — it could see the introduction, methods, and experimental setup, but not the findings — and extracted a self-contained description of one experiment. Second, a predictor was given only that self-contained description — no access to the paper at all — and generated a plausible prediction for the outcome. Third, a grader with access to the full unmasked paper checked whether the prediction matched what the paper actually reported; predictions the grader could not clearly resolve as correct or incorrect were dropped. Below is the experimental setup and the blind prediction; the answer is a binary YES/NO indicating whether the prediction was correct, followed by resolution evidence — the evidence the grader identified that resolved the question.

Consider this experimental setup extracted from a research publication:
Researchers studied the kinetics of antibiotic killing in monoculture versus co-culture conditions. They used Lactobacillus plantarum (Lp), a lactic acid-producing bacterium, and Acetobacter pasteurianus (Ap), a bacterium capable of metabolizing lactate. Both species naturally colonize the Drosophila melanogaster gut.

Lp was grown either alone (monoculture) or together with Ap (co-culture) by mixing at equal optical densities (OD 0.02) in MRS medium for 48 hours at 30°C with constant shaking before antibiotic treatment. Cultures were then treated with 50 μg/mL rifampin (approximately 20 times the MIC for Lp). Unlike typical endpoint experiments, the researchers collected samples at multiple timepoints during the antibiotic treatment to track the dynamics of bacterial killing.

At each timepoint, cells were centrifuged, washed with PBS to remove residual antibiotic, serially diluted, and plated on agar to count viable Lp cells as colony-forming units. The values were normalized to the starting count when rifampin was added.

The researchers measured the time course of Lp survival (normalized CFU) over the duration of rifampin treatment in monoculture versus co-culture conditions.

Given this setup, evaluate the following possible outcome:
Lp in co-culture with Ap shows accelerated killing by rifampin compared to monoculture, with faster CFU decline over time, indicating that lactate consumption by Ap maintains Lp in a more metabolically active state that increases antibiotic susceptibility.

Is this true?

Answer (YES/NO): NO